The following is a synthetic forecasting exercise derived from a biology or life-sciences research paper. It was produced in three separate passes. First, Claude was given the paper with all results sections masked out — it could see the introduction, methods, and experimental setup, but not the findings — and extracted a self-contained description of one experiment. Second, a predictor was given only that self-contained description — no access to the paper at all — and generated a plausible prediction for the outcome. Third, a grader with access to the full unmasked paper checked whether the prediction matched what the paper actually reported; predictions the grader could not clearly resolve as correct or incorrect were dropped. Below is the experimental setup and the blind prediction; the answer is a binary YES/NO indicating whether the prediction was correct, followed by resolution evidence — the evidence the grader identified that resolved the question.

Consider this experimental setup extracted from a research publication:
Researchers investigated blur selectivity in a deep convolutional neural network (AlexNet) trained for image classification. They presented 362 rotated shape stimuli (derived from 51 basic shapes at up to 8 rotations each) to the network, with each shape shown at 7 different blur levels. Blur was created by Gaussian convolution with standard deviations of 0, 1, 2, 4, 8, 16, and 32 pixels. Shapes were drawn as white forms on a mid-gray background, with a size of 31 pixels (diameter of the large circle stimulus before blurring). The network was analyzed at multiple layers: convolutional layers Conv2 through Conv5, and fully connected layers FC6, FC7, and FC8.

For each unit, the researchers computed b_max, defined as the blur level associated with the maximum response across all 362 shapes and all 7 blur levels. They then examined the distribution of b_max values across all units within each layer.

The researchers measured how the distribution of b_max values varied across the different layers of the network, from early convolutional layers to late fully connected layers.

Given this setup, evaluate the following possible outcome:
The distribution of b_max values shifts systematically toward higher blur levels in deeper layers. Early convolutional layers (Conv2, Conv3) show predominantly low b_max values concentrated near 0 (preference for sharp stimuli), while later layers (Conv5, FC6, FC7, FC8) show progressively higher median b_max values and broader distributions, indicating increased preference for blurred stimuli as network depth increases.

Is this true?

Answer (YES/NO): NO